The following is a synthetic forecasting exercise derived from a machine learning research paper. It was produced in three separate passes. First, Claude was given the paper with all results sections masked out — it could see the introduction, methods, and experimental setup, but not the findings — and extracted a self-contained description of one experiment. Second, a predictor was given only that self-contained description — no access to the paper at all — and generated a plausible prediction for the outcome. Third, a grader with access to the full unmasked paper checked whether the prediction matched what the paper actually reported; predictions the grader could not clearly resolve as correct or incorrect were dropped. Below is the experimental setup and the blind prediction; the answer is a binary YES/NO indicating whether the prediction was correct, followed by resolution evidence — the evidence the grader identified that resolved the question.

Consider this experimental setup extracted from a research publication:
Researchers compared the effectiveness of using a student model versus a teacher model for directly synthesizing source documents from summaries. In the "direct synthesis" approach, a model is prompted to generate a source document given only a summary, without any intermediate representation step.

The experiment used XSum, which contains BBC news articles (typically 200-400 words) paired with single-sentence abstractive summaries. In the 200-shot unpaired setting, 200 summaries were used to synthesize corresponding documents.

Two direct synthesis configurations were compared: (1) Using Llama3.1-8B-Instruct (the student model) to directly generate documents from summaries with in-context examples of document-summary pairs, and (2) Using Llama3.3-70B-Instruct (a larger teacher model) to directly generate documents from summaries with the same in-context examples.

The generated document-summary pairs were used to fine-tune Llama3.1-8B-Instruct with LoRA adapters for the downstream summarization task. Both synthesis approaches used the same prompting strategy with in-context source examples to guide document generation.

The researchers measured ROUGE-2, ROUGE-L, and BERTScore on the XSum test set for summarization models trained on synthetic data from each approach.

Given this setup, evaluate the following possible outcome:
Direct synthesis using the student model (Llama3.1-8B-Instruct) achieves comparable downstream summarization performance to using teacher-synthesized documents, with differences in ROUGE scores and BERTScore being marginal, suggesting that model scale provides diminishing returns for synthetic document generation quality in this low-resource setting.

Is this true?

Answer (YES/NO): NO